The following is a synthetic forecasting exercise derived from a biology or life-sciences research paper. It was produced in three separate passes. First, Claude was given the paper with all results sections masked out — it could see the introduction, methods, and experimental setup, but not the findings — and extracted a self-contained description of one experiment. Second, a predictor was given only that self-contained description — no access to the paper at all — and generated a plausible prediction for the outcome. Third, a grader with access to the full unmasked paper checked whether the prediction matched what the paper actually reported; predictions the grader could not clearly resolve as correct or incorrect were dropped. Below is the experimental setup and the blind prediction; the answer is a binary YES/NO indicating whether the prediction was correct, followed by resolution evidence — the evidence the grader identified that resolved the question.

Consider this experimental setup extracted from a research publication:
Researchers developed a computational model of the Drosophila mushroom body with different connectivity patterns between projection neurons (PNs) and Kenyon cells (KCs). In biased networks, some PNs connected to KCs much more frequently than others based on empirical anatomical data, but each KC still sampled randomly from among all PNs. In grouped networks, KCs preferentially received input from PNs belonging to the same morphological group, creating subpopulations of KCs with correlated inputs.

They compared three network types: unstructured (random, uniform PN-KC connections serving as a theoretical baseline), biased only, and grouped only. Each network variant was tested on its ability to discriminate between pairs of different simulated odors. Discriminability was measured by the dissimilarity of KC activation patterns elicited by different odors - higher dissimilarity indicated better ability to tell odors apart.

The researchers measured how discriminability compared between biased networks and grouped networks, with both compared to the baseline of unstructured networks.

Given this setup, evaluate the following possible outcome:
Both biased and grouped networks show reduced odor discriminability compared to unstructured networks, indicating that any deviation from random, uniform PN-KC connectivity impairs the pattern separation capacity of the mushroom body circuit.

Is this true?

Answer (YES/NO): NO